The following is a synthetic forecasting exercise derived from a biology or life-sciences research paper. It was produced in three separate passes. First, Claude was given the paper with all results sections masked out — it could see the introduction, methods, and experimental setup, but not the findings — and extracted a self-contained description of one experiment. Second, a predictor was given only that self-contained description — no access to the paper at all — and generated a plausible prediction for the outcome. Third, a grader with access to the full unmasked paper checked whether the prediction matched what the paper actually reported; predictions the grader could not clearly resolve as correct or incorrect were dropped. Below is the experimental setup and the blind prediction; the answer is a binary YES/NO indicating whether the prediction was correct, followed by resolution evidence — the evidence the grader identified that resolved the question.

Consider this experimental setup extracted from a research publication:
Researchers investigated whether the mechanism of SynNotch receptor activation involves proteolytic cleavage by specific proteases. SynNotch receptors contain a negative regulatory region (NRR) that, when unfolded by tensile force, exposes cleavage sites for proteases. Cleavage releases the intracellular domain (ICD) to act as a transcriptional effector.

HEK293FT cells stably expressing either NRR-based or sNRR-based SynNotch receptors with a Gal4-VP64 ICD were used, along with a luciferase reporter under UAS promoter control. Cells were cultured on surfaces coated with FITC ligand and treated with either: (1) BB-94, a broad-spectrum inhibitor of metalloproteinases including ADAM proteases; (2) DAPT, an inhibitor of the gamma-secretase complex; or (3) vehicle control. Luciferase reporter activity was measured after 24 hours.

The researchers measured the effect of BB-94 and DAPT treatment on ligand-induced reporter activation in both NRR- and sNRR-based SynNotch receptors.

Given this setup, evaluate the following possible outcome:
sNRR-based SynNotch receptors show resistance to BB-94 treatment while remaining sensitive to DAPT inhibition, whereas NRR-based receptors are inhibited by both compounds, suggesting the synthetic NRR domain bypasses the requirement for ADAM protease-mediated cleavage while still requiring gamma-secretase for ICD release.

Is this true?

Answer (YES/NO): NO